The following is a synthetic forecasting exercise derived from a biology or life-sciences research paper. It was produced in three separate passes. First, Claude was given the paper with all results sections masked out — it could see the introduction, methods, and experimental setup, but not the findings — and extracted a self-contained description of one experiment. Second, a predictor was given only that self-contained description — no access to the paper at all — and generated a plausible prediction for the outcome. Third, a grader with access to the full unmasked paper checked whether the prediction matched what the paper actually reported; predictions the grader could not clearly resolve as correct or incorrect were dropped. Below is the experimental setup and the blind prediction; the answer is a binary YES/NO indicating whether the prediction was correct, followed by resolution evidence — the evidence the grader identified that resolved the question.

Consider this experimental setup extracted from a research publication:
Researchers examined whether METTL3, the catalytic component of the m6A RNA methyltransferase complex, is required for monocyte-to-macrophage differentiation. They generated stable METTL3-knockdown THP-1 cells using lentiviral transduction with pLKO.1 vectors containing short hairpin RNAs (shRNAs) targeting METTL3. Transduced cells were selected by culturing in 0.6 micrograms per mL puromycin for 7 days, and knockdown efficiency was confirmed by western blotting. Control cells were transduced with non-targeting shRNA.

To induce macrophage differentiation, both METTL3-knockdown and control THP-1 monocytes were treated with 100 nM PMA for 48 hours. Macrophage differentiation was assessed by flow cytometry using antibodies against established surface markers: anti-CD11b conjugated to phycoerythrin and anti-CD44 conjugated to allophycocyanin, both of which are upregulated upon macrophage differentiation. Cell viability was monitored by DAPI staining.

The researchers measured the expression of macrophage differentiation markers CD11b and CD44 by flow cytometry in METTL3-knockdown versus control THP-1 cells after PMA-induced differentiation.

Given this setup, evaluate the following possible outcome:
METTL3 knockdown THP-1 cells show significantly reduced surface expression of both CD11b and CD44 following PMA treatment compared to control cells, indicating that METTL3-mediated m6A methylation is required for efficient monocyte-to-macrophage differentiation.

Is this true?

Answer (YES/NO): NO